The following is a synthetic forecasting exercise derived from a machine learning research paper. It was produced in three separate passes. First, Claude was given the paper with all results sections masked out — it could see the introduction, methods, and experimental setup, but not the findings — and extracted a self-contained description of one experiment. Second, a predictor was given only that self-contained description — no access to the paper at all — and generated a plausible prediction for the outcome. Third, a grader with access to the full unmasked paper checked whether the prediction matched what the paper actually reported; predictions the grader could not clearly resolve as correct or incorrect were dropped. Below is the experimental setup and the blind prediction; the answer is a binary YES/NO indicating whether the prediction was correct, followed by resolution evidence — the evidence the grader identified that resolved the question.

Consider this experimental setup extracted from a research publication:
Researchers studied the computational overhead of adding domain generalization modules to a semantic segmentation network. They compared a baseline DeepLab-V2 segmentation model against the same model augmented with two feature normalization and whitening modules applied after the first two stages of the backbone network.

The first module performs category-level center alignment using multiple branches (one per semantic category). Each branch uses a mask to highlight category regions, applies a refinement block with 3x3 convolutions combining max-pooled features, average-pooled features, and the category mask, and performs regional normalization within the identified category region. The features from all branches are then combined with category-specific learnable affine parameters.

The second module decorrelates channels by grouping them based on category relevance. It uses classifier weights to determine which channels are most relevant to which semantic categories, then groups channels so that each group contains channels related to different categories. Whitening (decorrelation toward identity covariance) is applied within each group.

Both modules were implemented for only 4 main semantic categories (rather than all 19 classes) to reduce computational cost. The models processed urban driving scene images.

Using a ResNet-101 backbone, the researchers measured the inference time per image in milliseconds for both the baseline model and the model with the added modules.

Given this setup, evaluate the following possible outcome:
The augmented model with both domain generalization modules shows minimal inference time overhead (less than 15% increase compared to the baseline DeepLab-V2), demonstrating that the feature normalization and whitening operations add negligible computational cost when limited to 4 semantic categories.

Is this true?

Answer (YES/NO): YES